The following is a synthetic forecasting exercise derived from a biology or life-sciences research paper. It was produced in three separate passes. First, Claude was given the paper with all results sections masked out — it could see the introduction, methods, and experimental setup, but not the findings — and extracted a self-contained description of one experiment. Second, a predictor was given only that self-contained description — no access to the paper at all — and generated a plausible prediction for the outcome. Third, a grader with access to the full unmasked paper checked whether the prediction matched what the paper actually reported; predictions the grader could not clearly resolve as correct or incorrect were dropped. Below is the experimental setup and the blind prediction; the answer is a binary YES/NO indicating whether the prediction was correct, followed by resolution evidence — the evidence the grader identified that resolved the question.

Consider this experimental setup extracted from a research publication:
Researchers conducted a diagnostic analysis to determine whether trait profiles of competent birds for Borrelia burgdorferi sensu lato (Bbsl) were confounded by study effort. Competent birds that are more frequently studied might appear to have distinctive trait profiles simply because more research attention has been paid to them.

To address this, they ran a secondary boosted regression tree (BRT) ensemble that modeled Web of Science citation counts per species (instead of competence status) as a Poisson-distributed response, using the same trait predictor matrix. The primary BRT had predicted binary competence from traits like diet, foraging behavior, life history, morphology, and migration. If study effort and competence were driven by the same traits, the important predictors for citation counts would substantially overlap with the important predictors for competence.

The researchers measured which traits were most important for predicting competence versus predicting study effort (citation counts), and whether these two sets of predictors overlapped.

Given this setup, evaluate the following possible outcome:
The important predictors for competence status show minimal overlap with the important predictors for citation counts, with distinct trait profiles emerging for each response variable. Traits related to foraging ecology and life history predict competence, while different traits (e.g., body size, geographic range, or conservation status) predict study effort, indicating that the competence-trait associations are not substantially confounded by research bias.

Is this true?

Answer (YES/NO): NO